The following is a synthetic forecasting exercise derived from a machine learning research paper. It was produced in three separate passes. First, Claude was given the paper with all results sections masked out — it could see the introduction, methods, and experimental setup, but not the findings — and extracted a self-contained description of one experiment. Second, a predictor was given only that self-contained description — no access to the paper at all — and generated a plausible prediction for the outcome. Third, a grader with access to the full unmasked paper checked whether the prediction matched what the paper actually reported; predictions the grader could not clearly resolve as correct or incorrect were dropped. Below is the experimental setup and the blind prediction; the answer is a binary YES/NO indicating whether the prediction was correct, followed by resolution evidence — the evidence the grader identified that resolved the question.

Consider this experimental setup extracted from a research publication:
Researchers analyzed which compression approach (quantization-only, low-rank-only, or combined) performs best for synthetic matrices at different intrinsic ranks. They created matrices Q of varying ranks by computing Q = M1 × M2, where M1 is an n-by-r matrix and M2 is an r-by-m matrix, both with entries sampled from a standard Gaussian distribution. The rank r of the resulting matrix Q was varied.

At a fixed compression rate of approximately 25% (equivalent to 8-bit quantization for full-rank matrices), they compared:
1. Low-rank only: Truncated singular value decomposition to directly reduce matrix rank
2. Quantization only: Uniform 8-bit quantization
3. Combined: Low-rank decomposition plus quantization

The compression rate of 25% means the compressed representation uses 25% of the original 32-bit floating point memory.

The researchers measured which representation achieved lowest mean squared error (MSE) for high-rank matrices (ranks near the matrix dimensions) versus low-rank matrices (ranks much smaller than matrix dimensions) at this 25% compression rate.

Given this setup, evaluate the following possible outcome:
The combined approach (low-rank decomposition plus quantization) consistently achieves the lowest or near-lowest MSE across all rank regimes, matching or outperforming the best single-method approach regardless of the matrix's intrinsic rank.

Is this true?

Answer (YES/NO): NO